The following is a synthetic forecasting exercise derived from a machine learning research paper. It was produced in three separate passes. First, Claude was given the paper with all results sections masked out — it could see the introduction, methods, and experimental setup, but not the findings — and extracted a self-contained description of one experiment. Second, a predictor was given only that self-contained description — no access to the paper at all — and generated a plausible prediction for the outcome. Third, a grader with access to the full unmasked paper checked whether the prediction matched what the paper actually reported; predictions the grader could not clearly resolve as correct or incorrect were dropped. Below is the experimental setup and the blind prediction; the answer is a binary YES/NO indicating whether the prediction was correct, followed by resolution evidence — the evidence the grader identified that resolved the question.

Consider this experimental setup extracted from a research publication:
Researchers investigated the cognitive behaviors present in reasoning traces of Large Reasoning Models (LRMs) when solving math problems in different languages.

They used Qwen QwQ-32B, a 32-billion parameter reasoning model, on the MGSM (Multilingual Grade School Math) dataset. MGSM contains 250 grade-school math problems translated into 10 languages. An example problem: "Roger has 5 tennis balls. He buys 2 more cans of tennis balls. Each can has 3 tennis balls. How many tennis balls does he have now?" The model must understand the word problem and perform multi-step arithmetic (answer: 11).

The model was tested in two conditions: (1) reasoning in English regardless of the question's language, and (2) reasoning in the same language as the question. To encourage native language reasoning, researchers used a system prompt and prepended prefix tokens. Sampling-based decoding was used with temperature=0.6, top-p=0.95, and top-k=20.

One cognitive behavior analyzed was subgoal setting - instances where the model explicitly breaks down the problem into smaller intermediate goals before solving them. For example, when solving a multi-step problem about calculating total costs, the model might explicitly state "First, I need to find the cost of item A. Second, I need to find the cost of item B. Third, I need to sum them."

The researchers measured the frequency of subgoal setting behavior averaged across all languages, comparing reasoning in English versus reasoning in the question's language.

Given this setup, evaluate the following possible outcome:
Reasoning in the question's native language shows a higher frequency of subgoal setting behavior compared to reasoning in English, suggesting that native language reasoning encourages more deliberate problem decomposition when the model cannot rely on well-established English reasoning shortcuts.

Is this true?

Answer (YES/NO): NO